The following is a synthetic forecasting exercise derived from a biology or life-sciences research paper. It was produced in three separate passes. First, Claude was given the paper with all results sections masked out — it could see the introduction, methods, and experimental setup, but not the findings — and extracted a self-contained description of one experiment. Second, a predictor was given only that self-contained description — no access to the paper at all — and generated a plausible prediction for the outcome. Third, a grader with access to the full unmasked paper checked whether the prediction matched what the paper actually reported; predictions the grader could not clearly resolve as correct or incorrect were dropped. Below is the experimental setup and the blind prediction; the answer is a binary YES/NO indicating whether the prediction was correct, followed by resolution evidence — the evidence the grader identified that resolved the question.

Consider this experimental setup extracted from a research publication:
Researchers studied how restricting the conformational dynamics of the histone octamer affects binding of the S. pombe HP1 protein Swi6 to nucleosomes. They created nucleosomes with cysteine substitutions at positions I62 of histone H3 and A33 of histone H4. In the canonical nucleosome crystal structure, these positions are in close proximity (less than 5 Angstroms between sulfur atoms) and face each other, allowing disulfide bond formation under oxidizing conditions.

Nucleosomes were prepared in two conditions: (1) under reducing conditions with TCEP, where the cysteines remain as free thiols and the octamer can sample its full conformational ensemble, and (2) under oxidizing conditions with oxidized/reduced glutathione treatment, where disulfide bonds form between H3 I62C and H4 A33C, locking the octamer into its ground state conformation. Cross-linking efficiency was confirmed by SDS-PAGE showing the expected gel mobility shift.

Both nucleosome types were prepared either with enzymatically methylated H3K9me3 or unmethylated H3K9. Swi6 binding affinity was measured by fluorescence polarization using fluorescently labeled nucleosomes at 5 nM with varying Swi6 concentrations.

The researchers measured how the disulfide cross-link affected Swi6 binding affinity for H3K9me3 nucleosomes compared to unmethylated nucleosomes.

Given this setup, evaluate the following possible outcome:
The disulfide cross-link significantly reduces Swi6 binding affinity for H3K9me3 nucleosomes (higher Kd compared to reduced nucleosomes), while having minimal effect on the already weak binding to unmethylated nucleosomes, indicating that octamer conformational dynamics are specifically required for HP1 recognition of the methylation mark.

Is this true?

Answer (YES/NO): YES